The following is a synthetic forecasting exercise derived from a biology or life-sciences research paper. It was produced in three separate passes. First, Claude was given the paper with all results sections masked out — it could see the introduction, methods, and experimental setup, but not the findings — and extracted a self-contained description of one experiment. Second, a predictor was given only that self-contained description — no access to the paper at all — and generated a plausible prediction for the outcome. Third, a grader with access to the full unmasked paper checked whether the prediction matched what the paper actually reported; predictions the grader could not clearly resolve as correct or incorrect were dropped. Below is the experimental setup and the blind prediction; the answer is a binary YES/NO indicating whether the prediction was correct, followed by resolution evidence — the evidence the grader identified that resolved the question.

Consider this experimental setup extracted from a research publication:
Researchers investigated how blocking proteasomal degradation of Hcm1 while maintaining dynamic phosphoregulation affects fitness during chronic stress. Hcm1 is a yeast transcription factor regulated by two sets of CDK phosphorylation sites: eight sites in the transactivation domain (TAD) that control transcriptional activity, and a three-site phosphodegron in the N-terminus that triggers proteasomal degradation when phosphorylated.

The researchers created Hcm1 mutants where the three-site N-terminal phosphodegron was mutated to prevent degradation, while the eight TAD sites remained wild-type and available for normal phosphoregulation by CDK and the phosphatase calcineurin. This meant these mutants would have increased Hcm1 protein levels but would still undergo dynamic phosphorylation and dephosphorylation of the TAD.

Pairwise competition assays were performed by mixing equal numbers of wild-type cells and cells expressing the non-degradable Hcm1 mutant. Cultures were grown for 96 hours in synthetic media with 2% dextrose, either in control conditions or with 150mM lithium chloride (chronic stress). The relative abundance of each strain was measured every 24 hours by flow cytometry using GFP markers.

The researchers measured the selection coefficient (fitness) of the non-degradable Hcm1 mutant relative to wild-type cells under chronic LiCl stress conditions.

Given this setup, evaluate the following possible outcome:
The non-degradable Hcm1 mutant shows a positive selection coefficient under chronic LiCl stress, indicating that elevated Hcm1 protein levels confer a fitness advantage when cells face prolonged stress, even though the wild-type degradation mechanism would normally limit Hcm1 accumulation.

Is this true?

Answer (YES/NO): YES